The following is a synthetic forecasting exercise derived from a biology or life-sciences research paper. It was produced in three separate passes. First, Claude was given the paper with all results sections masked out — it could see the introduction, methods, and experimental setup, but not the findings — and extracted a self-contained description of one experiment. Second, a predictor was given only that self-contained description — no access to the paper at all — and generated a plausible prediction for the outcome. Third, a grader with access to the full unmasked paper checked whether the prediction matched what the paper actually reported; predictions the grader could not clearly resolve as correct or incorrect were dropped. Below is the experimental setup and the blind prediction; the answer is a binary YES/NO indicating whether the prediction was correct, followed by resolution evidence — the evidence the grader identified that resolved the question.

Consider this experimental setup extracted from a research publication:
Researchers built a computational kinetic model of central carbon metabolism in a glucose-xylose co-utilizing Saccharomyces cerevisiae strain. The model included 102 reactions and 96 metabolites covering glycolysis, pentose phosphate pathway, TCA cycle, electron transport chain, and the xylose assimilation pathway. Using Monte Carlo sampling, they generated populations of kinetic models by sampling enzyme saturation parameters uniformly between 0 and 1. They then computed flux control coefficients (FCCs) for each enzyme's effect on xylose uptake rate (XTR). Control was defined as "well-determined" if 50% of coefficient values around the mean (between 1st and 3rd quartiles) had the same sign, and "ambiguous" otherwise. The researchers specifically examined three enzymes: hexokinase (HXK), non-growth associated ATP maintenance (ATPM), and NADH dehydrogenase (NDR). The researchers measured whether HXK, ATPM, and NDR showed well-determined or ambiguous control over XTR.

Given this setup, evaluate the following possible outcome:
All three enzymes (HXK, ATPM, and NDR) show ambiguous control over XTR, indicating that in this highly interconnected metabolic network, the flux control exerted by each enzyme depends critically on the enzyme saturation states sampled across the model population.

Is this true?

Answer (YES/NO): YES